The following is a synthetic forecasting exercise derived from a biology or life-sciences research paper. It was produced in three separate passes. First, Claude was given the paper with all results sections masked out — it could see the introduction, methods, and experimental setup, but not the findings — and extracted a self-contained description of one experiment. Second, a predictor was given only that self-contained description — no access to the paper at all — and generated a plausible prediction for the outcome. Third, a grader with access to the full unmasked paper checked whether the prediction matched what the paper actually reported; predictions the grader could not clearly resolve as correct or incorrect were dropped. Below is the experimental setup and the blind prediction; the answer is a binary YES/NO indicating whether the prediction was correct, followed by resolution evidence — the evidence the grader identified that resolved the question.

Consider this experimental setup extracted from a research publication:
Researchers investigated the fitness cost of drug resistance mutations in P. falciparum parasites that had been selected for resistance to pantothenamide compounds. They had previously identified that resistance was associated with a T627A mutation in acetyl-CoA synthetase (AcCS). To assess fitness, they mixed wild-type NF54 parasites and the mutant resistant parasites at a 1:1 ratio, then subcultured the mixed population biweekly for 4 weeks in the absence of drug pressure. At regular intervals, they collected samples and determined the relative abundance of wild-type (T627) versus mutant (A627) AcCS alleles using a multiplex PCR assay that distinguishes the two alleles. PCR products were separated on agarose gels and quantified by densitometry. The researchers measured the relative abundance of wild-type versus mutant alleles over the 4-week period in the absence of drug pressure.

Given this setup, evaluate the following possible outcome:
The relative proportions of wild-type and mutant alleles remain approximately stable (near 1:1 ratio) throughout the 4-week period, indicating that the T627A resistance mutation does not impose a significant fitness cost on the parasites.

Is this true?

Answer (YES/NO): NO